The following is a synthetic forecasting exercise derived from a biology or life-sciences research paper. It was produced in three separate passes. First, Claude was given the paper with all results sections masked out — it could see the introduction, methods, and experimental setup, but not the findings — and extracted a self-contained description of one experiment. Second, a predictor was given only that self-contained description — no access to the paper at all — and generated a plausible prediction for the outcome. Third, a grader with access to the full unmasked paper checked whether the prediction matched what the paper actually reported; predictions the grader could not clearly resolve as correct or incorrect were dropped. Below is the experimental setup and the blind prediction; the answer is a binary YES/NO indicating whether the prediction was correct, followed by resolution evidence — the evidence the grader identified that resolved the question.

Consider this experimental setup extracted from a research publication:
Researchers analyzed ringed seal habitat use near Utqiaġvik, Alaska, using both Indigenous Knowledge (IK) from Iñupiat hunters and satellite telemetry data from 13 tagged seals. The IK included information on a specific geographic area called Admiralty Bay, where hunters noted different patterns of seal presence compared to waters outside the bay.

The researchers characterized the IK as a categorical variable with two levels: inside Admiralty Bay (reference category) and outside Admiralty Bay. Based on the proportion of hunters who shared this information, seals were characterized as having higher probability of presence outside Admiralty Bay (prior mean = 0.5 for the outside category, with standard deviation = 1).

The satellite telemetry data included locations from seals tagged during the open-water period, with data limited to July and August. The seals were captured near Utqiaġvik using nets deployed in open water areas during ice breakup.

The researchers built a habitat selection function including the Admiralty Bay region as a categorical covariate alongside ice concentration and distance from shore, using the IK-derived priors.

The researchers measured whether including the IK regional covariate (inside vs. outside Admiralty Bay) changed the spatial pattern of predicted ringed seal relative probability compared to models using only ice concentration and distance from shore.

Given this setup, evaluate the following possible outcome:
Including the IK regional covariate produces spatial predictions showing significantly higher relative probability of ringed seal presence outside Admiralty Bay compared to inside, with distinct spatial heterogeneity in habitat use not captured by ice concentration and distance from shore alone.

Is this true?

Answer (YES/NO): YES